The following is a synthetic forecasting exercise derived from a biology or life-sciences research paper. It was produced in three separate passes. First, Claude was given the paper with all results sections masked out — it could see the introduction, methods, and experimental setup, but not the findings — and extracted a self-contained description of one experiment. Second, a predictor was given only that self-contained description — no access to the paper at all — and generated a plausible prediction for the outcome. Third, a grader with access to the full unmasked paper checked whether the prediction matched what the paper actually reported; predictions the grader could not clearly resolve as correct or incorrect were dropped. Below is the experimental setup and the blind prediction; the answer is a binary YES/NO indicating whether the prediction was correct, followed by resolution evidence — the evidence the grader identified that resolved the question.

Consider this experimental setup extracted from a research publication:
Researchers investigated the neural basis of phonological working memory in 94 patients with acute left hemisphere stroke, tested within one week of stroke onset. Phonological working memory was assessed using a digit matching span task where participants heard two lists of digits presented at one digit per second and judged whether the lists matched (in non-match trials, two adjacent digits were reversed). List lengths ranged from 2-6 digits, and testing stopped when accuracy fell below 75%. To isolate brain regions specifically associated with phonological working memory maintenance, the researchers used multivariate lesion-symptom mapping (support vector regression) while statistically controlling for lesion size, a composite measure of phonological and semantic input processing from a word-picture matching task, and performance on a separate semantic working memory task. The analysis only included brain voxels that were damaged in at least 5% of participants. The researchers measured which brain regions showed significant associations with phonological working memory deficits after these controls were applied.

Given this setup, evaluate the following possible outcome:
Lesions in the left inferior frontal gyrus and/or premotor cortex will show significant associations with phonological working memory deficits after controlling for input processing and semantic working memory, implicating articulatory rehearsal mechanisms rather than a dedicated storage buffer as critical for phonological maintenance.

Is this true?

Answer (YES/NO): NO